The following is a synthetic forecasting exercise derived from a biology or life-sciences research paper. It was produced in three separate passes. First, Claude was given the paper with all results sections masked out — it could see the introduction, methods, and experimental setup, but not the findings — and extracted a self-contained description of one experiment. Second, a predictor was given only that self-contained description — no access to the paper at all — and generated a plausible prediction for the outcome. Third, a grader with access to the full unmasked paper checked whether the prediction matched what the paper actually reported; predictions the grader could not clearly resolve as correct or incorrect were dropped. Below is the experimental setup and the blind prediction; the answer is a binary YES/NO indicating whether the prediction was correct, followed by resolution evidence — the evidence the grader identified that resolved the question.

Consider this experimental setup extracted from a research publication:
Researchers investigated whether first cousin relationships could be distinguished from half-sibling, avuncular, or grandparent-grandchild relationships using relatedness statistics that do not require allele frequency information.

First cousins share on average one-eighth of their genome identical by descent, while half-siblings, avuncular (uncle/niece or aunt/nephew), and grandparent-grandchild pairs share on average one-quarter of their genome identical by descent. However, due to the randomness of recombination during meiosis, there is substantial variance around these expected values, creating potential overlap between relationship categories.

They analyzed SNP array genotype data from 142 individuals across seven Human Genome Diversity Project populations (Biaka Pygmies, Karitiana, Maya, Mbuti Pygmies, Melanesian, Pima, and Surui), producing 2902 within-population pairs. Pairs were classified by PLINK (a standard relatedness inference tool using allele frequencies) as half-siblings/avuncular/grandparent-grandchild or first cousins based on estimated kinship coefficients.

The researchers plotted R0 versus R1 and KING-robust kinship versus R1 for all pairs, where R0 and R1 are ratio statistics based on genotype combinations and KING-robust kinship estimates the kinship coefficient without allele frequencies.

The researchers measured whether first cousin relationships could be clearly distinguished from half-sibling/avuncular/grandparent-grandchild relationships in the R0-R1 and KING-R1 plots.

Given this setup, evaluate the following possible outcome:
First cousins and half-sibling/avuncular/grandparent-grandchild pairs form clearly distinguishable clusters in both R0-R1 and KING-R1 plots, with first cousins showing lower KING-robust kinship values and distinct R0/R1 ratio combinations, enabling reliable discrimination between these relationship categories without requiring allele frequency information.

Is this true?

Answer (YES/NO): NO